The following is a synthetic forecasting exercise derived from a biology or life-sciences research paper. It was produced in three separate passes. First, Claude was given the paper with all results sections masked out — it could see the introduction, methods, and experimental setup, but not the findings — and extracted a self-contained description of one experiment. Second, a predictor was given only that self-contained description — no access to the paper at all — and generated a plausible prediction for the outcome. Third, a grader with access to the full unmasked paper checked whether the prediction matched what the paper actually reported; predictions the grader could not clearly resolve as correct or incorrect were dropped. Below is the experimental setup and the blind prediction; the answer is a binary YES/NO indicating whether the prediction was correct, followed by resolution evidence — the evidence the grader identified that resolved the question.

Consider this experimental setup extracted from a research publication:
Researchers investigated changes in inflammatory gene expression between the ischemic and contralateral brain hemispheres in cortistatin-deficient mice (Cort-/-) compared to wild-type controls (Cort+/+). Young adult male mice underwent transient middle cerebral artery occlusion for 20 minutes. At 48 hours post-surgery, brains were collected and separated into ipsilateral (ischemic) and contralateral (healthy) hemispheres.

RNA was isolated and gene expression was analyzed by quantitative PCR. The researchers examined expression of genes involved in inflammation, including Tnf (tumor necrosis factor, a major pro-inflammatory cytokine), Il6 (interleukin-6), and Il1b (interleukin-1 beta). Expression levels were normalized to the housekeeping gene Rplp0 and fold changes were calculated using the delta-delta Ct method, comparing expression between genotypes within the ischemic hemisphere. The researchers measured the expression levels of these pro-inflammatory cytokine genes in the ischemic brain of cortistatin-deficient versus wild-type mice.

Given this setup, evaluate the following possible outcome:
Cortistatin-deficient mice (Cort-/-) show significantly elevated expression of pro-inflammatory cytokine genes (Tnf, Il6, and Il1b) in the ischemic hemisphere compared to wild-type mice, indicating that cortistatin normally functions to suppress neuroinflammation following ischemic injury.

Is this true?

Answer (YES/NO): NO